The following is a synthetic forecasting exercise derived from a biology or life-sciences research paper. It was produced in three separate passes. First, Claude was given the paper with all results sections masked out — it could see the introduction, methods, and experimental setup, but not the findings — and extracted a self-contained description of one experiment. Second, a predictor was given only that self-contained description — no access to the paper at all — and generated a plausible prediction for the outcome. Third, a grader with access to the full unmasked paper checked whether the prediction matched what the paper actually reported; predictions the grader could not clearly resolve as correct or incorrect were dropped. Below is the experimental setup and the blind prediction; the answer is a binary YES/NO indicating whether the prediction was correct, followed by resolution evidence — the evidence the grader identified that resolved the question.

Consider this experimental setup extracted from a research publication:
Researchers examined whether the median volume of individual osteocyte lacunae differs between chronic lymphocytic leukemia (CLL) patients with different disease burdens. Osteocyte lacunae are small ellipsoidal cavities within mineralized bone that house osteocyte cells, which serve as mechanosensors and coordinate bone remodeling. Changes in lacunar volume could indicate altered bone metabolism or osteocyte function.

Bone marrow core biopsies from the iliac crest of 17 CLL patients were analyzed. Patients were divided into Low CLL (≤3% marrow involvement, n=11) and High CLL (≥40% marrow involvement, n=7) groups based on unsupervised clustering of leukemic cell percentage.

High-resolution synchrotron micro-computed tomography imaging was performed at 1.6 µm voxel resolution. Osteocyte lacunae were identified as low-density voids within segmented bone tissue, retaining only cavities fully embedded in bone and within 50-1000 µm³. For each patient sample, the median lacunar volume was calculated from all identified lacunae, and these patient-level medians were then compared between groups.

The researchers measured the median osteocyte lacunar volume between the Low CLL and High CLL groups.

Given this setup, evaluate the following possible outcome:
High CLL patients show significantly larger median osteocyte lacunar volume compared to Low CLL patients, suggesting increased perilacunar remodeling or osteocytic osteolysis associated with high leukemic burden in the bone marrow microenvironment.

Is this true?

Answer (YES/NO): NO